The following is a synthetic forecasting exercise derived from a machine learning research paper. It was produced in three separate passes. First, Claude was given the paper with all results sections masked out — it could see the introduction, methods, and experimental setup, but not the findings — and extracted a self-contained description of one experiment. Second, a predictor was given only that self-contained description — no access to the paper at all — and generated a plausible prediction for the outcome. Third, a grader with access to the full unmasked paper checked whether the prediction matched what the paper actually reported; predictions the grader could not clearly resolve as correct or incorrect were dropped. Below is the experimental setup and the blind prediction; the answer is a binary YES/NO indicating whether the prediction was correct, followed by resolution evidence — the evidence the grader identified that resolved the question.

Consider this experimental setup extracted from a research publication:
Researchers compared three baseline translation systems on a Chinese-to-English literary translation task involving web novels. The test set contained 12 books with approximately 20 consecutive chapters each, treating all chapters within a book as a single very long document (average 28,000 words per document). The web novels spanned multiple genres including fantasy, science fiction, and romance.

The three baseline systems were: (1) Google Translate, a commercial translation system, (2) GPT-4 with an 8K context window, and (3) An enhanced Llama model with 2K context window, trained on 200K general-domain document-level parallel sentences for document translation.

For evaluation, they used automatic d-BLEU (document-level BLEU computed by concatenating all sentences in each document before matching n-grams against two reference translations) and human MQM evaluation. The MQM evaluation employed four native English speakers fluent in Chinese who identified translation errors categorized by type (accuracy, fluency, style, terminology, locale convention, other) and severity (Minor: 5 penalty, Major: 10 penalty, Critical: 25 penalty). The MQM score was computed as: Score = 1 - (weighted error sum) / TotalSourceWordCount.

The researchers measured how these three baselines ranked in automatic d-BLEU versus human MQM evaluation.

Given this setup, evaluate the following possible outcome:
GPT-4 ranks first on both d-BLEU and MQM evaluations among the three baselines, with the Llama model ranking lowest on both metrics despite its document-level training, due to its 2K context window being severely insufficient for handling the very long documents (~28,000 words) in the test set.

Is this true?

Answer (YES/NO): NO